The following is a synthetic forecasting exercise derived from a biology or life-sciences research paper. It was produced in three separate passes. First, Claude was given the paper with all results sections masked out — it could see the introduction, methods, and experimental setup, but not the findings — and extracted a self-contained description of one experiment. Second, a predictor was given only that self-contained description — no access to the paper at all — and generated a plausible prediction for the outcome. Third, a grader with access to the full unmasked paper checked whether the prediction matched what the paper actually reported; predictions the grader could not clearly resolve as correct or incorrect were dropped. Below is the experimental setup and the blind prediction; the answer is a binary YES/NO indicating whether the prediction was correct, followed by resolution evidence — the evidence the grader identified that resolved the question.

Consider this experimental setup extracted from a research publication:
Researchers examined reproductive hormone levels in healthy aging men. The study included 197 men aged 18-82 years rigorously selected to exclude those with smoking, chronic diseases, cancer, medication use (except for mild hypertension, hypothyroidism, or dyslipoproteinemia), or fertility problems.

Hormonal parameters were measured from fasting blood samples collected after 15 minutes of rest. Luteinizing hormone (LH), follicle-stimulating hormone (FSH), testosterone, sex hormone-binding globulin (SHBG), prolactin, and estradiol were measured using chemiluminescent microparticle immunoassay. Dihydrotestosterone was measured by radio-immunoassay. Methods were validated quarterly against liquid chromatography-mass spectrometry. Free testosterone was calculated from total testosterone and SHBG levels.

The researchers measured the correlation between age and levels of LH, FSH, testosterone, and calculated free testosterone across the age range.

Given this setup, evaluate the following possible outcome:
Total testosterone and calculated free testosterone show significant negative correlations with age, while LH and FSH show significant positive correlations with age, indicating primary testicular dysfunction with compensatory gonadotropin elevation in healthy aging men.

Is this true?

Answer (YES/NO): NO